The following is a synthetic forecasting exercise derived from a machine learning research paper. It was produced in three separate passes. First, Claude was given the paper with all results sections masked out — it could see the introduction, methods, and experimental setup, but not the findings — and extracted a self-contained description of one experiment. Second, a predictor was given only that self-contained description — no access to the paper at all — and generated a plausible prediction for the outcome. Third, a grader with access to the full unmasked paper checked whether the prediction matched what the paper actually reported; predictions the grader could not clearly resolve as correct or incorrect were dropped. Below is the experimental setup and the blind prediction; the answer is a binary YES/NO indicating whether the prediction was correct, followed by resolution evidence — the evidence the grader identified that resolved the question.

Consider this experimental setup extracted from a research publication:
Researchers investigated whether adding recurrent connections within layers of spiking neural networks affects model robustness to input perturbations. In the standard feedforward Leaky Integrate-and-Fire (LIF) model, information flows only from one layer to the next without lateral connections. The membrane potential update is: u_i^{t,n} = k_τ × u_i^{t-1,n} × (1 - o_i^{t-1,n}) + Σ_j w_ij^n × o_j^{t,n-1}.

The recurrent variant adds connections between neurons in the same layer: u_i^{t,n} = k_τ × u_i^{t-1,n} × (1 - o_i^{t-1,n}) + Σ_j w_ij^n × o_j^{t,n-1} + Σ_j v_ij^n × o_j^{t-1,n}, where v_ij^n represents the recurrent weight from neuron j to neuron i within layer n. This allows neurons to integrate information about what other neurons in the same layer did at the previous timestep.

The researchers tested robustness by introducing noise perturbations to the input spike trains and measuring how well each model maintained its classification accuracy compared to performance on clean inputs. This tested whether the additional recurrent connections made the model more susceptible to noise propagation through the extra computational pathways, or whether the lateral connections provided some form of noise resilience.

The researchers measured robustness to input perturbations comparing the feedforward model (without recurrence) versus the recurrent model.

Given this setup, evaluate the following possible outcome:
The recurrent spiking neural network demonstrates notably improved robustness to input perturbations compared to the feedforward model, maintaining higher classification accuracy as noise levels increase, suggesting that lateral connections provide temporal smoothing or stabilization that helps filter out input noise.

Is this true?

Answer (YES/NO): NO